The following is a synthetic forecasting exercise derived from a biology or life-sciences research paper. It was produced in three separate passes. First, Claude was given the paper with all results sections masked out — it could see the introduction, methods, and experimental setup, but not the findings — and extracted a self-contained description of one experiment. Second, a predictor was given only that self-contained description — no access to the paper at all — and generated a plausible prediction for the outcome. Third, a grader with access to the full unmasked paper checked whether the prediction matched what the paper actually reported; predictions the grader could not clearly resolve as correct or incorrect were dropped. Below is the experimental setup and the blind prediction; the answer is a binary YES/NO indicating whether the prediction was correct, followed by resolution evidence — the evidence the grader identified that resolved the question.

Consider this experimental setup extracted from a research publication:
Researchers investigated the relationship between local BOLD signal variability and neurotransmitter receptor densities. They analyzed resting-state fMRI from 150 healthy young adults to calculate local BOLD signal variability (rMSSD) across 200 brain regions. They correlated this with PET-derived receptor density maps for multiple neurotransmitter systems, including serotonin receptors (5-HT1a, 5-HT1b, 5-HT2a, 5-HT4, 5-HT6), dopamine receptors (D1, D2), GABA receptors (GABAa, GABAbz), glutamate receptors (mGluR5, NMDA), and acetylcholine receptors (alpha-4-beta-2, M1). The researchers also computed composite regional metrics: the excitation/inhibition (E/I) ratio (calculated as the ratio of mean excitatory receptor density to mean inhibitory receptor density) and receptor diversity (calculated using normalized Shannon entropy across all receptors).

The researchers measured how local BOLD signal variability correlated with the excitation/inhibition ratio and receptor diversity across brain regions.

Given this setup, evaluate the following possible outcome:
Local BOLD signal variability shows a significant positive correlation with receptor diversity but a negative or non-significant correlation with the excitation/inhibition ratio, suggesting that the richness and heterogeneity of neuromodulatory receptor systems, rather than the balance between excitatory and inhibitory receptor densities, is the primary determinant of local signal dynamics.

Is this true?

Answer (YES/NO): NO